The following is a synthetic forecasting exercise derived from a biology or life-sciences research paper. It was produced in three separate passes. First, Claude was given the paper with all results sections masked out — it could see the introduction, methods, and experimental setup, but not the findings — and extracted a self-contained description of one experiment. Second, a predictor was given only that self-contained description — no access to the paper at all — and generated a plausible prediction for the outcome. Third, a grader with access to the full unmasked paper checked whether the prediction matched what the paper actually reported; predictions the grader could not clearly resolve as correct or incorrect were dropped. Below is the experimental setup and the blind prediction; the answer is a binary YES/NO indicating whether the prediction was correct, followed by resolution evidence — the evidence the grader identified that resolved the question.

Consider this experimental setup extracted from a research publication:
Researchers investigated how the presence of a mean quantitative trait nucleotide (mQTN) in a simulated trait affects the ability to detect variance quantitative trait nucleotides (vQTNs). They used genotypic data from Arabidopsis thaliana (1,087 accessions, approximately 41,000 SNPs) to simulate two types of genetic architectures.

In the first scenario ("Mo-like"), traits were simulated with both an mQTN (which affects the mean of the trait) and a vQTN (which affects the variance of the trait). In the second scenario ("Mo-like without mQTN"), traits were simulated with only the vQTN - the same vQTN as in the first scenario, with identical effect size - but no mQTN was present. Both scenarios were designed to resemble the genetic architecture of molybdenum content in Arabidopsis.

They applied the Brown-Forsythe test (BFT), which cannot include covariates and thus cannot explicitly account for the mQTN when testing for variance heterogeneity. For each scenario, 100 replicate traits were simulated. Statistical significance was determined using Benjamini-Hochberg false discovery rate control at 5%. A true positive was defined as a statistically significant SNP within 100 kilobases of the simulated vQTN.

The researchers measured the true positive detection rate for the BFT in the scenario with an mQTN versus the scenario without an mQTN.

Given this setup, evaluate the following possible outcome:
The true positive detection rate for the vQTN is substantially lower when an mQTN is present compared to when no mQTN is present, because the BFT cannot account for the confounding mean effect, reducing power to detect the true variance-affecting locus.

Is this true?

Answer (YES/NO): NO